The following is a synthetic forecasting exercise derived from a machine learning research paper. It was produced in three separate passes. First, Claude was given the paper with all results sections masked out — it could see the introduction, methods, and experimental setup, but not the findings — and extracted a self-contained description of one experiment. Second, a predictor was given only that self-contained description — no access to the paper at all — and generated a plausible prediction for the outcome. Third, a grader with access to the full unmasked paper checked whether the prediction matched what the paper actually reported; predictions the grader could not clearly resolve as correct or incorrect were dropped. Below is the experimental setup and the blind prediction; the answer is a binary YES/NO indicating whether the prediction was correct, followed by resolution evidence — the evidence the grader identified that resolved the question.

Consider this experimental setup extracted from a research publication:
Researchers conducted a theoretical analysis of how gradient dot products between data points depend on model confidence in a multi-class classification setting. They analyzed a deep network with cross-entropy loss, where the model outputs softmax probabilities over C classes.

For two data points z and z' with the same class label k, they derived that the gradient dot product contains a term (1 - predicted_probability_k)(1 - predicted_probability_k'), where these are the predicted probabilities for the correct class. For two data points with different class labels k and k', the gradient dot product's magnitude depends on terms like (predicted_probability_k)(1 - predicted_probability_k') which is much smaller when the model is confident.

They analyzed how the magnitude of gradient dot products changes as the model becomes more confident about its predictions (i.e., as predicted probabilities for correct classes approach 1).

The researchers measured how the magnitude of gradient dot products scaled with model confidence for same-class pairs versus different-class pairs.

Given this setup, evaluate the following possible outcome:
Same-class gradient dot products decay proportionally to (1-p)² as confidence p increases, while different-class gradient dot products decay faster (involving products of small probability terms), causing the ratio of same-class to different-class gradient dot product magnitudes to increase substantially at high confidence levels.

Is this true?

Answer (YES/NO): NO